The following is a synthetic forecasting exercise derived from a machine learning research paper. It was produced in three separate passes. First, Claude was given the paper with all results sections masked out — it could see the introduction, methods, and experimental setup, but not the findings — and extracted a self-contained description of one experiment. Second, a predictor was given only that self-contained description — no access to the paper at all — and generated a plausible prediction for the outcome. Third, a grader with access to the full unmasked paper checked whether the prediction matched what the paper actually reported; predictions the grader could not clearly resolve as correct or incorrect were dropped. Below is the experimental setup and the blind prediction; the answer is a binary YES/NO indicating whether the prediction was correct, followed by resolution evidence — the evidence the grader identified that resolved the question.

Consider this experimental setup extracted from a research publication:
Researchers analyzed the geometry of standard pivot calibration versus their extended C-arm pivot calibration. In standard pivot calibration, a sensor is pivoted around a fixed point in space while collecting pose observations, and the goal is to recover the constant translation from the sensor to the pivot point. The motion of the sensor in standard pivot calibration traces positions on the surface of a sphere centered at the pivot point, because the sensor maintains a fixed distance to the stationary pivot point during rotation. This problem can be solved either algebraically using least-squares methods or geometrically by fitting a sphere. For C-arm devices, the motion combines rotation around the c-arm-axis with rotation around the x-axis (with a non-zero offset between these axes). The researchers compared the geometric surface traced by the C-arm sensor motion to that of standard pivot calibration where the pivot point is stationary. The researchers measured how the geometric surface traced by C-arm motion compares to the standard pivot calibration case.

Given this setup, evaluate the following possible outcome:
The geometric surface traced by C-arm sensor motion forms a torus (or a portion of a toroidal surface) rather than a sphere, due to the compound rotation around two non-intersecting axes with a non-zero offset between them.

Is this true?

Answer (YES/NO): YES